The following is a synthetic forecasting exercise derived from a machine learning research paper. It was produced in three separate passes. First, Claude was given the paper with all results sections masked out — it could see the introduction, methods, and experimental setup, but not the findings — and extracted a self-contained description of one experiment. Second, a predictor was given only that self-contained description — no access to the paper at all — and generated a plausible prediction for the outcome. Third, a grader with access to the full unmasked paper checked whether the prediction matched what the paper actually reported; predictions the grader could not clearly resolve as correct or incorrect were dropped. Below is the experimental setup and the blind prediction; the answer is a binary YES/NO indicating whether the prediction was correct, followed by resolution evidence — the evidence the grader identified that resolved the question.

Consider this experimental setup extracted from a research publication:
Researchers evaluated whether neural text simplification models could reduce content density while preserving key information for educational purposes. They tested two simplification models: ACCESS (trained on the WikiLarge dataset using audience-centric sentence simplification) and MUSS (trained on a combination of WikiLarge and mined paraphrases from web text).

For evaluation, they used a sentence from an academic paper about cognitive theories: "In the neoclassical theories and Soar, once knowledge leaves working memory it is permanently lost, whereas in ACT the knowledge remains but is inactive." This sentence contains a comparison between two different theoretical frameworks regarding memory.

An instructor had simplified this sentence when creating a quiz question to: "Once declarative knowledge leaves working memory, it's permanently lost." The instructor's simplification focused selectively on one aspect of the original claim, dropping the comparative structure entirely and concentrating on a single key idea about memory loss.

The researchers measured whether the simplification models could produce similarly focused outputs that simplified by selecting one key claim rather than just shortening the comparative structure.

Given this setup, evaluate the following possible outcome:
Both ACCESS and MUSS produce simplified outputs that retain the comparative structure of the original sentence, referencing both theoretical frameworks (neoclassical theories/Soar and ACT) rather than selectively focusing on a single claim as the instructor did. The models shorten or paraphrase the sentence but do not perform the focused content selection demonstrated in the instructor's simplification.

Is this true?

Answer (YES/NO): YES